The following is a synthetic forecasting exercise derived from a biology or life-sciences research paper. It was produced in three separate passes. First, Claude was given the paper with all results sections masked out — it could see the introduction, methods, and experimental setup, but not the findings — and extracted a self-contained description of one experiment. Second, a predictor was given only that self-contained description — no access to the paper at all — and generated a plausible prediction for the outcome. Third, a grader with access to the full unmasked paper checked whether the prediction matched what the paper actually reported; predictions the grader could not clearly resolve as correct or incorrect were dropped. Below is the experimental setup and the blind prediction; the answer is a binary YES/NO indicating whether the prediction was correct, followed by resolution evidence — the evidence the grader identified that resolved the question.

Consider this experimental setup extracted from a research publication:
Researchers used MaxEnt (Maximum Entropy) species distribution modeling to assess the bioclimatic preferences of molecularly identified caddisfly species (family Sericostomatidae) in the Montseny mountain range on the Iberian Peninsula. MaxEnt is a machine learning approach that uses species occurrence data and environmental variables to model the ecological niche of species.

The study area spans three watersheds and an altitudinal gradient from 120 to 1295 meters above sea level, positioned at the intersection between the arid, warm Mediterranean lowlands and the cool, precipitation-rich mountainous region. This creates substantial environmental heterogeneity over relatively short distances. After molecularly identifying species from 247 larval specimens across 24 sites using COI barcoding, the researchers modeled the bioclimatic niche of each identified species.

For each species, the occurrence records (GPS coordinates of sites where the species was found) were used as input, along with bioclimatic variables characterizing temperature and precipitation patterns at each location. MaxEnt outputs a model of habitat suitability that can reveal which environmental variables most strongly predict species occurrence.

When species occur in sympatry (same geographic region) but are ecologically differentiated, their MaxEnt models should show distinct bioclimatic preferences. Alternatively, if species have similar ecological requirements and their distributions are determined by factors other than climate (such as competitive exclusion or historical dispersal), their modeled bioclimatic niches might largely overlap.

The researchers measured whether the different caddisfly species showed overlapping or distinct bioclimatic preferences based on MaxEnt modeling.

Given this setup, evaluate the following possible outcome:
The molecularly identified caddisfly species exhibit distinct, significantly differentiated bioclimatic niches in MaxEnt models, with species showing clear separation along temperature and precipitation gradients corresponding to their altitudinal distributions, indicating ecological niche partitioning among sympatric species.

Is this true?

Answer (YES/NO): NO